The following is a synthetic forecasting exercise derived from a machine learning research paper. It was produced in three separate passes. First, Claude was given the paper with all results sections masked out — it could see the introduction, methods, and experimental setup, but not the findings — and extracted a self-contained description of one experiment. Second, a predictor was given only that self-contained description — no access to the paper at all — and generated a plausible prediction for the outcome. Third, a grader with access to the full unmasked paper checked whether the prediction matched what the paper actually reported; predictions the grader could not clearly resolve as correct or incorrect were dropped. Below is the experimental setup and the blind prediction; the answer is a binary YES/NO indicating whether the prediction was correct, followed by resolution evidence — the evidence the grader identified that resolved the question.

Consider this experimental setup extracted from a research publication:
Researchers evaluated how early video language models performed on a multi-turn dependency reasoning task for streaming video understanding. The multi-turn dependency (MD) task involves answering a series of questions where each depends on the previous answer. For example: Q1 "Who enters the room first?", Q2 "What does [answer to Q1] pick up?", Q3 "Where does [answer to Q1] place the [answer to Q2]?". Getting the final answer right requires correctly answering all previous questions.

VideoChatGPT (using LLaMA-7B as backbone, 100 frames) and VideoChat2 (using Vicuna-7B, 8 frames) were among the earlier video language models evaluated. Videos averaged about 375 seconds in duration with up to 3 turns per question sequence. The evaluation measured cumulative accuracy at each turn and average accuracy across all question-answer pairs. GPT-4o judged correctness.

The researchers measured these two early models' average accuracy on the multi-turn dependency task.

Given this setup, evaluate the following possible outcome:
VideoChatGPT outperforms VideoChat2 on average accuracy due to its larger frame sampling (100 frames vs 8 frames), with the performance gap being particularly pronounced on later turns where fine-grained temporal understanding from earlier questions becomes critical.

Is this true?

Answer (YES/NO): NO